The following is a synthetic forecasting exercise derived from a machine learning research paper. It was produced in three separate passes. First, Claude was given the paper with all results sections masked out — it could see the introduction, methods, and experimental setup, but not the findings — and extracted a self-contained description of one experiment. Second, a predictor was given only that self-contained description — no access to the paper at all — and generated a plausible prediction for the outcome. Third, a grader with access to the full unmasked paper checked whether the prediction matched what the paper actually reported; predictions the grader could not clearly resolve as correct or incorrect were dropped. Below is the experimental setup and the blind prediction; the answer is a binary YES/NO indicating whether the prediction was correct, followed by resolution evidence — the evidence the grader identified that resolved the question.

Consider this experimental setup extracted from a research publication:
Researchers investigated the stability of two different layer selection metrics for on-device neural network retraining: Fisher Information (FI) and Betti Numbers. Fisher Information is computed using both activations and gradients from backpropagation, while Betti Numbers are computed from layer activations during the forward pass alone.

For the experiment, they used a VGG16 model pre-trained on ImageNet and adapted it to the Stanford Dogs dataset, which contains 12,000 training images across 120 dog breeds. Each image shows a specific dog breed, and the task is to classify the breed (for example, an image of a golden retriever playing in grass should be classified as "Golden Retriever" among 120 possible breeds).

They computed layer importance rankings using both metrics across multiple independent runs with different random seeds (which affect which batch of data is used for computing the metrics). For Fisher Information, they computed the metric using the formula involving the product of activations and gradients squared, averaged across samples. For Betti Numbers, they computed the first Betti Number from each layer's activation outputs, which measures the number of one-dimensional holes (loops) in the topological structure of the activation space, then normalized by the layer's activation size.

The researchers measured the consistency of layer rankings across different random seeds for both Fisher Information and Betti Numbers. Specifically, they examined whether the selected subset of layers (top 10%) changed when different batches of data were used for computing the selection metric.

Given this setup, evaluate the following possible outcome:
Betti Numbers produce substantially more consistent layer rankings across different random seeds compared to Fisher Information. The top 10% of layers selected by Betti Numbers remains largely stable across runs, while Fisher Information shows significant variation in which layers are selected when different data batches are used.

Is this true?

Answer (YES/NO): YES